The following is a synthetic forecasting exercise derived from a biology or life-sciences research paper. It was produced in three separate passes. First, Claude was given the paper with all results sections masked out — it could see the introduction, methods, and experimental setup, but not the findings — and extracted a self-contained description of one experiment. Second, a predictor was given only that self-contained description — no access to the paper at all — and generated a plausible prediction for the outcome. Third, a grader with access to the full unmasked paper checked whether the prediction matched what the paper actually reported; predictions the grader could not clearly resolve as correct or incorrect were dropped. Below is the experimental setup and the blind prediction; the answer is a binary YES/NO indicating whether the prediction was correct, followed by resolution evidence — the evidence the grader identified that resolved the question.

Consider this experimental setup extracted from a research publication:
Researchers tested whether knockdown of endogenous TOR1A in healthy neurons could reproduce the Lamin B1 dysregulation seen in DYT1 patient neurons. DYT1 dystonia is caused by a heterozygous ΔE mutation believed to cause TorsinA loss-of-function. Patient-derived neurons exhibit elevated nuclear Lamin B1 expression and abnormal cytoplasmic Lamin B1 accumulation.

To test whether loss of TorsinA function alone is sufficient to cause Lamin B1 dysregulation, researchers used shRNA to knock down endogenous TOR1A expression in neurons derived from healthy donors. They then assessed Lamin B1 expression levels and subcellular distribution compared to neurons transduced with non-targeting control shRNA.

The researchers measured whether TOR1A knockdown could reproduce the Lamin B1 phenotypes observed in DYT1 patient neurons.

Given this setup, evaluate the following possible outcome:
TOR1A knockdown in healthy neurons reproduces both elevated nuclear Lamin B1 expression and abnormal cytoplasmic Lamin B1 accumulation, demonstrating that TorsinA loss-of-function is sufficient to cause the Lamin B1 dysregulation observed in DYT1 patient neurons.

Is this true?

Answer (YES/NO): YES